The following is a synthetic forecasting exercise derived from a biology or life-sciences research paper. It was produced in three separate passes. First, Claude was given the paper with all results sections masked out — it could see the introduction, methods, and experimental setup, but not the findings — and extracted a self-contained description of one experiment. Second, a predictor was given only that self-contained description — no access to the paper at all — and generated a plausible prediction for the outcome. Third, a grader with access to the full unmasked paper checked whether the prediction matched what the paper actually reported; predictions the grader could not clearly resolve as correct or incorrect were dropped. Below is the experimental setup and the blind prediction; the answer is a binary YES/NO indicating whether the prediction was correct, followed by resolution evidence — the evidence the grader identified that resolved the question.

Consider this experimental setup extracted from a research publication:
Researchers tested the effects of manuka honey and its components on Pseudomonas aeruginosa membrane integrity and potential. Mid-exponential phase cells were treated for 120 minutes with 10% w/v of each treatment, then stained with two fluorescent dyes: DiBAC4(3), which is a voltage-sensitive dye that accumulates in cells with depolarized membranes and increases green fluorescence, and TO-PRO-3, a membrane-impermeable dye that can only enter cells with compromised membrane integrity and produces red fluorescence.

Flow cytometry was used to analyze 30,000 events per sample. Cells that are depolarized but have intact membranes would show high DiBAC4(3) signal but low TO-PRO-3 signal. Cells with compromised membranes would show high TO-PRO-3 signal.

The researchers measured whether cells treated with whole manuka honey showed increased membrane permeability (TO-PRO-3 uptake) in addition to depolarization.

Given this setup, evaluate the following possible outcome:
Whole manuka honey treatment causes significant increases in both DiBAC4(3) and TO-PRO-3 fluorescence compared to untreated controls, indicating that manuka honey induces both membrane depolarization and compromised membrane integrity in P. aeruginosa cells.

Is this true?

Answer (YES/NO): YES